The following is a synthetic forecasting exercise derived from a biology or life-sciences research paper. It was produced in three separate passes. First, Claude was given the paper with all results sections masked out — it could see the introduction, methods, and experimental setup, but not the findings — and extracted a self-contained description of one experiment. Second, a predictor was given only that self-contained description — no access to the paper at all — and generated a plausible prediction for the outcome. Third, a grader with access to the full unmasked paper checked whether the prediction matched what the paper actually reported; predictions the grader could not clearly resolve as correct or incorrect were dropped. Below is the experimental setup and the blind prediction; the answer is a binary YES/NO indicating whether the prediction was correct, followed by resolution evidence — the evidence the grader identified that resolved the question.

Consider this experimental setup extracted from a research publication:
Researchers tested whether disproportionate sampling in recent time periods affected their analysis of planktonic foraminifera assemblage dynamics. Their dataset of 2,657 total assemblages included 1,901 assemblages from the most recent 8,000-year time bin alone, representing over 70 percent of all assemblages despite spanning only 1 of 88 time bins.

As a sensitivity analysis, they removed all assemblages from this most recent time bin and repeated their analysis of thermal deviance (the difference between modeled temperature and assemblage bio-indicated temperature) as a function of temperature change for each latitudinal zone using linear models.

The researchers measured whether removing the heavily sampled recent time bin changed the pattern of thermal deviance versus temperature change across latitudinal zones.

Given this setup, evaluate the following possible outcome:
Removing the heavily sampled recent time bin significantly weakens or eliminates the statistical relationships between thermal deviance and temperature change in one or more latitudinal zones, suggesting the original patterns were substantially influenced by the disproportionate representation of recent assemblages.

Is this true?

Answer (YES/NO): NO